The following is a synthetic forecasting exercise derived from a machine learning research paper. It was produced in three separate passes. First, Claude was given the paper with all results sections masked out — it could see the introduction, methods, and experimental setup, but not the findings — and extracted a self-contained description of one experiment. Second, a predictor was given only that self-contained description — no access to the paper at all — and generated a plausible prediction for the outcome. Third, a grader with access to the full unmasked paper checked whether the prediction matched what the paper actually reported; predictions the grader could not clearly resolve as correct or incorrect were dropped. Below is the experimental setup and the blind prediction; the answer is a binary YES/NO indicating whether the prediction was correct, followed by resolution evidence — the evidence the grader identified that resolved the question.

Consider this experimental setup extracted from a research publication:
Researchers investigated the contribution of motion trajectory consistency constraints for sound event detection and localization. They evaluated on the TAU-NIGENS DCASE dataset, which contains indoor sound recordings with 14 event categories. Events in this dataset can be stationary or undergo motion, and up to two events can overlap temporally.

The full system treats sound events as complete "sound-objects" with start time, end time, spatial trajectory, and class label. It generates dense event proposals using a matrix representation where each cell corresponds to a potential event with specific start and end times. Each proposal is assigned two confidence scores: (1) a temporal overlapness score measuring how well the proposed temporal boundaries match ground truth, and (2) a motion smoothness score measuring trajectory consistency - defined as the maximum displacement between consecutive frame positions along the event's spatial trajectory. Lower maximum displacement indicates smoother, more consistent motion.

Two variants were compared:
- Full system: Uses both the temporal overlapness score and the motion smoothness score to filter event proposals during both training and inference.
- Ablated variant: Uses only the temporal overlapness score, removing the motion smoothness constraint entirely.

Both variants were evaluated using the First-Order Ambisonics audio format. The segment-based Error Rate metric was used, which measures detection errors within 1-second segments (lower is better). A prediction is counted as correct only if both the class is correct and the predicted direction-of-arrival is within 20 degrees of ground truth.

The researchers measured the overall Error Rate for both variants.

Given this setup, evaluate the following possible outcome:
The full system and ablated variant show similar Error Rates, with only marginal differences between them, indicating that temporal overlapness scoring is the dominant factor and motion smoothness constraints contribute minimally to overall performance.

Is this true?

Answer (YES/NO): NO